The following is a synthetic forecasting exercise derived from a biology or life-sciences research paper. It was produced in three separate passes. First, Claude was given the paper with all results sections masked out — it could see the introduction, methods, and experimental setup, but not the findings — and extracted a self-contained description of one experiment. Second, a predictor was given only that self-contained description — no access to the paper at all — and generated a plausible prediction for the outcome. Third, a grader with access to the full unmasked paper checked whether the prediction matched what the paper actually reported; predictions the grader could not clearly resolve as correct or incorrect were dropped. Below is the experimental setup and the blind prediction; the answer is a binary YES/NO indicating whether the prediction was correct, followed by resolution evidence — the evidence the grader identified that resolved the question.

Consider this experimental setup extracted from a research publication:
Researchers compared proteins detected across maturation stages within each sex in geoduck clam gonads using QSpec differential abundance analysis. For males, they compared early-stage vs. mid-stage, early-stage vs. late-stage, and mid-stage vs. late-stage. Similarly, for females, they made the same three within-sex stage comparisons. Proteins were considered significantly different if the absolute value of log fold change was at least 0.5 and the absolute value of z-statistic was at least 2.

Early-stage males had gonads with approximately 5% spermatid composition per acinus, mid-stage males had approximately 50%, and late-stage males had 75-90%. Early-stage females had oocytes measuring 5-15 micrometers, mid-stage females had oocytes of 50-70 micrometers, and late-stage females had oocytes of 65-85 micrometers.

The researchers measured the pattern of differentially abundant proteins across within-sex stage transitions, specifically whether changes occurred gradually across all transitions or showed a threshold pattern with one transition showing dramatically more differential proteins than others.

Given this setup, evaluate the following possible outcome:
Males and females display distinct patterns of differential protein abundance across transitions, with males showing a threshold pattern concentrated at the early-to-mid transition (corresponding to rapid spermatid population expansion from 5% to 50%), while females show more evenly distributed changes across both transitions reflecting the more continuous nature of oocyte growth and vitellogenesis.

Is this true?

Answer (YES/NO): NO